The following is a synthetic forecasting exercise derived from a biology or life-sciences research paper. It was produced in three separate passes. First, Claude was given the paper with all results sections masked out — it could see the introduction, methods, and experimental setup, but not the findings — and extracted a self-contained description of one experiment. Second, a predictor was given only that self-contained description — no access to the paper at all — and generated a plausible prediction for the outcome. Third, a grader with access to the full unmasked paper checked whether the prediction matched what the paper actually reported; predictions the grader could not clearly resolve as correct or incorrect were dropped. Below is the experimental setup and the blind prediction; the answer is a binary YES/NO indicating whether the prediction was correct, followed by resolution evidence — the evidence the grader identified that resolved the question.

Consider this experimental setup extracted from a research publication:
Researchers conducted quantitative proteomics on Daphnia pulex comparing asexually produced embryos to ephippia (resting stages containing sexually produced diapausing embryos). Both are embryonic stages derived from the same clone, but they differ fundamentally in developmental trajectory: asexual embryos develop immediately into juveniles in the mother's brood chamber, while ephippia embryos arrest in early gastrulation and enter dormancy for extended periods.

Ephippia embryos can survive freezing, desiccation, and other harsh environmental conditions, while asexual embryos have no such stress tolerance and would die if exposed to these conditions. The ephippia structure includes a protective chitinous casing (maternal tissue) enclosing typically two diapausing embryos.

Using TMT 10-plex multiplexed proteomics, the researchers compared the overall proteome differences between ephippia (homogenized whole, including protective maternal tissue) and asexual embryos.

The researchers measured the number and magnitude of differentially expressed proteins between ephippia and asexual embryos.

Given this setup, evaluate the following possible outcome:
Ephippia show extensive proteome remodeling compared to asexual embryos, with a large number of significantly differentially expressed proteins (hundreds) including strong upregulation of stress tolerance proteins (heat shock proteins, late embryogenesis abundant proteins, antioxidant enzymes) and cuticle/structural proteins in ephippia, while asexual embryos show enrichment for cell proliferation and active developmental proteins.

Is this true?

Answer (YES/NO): NO